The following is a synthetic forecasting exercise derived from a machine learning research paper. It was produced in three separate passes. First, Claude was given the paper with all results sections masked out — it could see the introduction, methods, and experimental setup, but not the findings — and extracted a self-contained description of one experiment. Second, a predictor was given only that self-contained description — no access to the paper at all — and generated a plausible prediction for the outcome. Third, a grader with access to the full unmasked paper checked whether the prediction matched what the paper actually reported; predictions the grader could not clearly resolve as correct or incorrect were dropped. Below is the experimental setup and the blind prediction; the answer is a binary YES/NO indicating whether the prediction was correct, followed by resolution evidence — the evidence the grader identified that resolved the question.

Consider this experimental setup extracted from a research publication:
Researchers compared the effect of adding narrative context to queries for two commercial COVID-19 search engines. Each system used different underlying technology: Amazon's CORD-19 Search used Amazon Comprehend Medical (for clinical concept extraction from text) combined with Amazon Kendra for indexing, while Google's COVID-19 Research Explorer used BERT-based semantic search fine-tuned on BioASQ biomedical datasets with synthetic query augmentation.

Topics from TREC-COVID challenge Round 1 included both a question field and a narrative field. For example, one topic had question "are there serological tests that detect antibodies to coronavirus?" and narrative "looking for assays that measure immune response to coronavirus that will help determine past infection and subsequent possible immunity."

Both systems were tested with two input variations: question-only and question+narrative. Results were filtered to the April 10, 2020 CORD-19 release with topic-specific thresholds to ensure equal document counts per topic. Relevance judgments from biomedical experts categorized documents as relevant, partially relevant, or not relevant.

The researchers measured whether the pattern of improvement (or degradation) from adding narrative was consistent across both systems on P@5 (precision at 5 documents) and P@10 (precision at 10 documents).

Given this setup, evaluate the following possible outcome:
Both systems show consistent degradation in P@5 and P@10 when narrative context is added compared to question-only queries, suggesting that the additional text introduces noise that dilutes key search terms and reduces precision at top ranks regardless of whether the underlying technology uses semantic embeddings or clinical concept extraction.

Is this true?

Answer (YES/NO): NO